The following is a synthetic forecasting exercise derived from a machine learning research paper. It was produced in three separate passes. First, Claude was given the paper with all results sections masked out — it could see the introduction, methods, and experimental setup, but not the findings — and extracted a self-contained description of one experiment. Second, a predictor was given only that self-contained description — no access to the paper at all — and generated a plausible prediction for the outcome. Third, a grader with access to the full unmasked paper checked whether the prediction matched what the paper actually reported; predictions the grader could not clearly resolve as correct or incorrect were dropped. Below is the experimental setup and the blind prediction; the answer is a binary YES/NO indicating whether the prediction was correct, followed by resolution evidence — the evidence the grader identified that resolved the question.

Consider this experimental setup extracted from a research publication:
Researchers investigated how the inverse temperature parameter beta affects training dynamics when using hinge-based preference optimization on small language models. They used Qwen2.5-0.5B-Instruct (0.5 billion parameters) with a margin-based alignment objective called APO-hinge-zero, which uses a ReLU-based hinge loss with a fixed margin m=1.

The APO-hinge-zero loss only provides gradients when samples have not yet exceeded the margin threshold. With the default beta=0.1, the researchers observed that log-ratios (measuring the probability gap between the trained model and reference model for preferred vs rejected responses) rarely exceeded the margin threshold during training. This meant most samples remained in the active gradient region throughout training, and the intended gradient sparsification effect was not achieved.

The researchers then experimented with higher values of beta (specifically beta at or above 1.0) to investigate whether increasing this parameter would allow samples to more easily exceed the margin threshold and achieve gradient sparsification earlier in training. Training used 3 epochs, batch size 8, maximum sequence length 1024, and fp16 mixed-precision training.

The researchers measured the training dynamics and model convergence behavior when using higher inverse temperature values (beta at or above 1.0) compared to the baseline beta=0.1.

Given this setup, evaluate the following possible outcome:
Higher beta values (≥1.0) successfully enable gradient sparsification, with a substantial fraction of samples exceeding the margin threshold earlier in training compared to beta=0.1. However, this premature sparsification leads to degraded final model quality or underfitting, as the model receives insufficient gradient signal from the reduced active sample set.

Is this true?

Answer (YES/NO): YES